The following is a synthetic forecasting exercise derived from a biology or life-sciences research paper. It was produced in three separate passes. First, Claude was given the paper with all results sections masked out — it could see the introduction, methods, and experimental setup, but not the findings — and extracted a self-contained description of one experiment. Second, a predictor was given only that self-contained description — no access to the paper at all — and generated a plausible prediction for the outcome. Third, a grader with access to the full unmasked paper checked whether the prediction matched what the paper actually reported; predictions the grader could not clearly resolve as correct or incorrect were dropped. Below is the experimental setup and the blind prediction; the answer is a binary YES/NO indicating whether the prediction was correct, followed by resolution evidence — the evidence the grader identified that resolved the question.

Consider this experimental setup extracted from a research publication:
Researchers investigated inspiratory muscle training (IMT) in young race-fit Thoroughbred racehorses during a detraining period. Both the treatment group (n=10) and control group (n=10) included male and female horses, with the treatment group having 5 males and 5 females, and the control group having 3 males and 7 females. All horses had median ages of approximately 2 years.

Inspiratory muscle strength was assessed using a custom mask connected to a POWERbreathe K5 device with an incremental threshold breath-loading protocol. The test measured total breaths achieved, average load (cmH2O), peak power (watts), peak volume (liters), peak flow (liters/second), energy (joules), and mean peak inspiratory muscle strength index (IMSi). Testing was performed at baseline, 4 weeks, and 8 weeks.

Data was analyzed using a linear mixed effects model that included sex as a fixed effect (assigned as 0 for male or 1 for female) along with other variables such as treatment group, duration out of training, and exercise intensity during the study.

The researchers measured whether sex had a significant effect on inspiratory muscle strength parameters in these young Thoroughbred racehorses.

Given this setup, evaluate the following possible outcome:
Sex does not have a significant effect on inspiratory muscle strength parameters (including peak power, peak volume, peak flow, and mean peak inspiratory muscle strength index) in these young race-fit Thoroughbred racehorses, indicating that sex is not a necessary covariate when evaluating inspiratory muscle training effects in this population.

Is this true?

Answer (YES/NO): YES